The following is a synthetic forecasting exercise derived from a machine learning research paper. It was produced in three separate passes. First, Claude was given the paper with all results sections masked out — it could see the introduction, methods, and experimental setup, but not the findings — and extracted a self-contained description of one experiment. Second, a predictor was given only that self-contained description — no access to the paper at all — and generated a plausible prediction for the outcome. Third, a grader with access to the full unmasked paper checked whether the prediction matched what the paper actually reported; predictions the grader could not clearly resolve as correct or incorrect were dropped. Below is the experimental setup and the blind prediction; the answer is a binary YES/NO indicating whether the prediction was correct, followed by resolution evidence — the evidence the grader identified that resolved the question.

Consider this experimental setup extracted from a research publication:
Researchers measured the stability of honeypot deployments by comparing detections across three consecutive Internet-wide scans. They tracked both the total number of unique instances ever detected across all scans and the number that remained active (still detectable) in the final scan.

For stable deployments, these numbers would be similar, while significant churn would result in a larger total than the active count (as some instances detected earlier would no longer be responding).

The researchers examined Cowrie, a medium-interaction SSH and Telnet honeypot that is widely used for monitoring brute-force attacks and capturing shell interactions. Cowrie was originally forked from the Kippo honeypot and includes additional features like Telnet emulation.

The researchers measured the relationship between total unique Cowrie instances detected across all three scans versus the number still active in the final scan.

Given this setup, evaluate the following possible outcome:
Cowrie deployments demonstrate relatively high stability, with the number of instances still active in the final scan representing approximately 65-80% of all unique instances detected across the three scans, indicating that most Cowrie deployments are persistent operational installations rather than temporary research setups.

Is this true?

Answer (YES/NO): NO